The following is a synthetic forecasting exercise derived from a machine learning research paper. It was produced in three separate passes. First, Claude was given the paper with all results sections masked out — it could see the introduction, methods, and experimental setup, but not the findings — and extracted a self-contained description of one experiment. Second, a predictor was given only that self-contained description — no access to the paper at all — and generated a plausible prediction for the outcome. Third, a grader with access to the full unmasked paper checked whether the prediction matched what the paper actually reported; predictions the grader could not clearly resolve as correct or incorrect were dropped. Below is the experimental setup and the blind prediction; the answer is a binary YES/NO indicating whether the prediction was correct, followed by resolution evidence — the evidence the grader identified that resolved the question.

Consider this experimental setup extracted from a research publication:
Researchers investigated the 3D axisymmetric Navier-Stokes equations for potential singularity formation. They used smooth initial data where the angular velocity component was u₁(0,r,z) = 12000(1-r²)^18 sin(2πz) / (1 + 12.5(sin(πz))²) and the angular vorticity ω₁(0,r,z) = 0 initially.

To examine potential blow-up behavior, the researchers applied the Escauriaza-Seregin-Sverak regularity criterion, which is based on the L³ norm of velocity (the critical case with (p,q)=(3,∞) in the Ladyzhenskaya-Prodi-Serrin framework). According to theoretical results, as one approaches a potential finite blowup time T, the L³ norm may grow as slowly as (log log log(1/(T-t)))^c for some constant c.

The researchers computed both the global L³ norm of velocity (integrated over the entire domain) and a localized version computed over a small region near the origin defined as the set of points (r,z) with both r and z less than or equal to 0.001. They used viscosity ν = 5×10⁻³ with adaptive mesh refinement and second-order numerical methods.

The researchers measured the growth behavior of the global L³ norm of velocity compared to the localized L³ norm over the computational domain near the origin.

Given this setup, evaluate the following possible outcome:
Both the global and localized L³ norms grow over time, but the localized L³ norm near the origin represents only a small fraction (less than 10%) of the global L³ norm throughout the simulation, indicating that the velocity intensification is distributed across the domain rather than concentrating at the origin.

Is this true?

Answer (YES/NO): NO